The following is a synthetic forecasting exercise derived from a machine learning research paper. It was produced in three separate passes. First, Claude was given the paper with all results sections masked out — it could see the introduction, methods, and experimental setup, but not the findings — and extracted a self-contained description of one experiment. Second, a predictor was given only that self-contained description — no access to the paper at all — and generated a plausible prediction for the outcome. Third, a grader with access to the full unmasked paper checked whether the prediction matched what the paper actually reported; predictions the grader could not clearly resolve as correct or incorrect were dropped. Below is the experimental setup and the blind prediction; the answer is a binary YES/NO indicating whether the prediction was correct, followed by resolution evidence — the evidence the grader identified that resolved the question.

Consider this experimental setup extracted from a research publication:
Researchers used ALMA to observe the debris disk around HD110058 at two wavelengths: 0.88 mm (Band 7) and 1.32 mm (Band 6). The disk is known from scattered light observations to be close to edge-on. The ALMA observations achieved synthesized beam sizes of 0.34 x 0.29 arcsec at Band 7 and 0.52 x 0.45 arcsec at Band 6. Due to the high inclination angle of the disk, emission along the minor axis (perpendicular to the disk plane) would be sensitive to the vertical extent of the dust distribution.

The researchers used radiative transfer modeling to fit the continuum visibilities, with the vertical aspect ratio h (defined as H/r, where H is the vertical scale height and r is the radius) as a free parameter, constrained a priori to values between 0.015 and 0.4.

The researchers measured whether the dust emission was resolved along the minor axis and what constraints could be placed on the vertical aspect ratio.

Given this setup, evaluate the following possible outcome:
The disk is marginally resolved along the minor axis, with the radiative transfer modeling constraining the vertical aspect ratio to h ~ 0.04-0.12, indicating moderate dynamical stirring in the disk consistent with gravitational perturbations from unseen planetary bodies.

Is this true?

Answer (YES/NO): NO